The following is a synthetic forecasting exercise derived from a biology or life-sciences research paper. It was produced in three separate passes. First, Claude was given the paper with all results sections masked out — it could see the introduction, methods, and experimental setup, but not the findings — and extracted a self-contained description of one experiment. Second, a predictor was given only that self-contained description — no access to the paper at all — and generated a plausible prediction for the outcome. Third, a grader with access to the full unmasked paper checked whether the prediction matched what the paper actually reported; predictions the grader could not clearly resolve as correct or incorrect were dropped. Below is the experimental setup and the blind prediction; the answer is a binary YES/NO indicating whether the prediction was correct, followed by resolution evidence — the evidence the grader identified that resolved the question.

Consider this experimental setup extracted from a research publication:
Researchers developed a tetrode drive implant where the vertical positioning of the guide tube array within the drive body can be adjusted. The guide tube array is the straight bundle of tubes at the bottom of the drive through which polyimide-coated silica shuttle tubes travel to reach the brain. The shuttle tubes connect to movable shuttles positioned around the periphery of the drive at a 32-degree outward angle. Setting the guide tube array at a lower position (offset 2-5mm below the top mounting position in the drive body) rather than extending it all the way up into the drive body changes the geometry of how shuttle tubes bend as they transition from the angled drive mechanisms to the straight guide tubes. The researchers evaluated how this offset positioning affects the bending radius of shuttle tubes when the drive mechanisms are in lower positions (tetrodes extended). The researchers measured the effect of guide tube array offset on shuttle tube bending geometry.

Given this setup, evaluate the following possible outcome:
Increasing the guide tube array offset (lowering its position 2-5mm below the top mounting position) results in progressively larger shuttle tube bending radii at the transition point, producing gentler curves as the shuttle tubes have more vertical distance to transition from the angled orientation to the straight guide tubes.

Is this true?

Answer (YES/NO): NO